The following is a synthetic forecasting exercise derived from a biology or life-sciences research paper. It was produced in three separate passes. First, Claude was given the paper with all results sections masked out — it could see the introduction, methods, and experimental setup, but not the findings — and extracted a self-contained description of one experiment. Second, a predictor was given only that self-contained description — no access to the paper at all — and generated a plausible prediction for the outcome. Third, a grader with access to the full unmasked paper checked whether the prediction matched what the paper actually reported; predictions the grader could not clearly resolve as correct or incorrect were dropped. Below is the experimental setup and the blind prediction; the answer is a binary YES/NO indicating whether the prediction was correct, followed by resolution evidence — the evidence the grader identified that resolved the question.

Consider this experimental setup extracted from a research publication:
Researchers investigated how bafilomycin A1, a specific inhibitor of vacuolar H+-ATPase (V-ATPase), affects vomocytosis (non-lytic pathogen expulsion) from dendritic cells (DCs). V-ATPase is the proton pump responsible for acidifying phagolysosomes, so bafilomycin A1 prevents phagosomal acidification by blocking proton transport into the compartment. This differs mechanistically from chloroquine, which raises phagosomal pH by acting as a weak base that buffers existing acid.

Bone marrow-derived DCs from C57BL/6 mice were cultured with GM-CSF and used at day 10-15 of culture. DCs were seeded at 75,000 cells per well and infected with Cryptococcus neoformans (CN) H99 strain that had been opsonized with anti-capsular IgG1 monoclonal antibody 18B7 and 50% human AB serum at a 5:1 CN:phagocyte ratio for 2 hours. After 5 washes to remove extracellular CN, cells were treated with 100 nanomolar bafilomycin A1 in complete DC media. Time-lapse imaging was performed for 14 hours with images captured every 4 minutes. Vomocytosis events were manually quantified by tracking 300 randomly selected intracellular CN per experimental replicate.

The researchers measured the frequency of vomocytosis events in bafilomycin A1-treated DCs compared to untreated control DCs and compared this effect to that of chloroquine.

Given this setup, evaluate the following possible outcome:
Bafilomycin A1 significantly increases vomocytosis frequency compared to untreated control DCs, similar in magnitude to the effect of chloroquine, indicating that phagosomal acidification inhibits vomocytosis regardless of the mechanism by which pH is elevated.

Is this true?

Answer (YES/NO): NO